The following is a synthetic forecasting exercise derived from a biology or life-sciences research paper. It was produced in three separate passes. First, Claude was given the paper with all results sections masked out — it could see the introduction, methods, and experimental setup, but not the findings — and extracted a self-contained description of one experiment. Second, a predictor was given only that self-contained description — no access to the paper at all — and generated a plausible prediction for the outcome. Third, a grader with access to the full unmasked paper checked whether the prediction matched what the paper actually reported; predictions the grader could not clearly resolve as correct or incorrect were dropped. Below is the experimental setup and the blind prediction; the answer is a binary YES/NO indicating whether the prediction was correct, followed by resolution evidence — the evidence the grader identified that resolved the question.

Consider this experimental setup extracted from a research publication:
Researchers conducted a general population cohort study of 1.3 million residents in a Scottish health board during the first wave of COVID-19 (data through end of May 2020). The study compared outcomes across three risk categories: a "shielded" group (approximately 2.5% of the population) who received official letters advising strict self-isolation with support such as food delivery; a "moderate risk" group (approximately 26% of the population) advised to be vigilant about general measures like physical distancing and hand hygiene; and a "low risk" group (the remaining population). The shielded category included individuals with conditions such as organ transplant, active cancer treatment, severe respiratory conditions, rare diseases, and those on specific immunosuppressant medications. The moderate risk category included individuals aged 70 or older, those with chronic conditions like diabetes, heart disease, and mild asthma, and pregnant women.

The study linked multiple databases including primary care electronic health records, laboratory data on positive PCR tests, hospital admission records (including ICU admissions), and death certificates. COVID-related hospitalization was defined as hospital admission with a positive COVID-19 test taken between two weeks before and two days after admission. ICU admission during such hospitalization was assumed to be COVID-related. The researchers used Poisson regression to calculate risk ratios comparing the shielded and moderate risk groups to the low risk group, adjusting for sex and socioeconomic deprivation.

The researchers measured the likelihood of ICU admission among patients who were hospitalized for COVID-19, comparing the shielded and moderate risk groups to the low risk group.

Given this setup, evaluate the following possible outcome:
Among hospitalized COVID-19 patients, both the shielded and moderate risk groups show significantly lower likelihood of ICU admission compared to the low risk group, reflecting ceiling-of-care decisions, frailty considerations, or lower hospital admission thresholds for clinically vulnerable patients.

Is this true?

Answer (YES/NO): YES